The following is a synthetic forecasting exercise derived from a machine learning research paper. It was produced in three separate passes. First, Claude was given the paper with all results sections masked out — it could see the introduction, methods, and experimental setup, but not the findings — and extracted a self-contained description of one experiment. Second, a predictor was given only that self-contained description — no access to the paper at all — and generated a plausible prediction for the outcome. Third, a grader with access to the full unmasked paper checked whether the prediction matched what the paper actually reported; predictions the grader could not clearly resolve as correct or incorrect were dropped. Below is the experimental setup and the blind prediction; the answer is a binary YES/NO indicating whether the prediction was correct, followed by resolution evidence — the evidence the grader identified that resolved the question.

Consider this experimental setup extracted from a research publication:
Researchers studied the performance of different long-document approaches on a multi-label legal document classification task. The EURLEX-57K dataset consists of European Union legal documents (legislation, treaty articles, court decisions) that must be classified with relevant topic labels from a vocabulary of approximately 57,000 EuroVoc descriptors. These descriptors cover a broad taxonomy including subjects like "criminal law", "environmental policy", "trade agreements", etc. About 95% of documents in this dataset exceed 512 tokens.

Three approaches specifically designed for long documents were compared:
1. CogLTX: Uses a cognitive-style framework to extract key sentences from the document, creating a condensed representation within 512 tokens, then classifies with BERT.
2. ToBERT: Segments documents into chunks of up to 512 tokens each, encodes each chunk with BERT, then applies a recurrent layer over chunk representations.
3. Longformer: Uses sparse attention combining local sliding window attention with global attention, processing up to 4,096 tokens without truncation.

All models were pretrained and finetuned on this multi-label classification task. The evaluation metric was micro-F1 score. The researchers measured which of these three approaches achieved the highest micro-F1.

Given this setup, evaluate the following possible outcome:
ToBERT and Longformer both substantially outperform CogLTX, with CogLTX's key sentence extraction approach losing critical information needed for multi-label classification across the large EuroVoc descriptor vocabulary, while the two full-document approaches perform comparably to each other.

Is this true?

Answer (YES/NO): NO